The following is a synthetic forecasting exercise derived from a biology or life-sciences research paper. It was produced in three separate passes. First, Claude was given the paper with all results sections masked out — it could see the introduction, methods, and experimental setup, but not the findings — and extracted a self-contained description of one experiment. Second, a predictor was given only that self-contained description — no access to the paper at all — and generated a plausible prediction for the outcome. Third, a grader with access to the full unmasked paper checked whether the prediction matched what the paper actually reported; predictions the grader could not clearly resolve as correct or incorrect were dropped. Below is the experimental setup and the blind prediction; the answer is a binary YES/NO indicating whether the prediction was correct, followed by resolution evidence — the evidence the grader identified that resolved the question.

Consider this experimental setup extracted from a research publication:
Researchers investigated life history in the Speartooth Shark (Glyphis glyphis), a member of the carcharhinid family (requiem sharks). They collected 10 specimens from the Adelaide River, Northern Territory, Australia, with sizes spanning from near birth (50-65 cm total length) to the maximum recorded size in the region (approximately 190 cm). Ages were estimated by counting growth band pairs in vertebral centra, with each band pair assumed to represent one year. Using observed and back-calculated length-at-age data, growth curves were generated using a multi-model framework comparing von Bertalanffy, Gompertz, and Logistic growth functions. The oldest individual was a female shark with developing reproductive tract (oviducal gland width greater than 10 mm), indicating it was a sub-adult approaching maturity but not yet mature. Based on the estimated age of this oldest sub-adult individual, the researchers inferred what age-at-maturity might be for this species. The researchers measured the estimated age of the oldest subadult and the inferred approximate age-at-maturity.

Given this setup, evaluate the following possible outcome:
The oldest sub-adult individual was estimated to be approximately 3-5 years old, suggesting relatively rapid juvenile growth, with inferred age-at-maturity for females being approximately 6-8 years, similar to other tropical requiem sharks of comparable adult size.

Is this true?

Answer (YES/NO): NO